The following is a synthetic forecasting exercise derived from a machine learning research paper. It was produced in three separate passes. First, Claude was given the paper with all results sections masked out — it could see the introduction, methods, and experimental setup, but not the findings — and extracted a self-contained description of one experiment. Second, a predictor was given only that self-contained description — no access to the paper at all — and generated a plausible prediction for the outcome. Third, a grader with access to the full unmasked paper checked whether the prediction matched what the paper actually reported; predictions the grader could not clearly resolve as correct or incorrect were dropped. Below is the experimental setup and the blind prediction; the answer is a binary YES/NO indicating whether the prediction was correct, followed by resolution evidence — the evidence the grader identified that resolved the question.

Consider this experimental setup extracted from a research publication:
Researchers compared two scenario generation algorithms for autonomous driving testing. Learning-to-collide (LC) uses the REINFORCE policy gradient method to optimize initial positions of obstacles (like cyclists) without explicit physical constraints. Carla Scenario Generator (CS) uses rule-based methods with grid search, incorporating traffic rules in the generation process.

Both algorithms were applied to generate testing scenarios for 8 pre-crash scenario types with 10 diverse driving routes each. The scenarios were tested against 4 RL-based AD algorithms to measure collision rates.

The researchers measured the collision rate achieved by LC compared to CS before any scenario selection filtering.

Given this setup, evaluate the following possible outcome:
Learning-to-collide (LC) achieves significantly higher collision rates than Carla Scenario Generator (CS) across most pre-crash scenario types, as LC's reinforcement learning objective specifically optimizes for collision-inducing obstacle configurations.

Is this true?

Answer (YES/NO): NO